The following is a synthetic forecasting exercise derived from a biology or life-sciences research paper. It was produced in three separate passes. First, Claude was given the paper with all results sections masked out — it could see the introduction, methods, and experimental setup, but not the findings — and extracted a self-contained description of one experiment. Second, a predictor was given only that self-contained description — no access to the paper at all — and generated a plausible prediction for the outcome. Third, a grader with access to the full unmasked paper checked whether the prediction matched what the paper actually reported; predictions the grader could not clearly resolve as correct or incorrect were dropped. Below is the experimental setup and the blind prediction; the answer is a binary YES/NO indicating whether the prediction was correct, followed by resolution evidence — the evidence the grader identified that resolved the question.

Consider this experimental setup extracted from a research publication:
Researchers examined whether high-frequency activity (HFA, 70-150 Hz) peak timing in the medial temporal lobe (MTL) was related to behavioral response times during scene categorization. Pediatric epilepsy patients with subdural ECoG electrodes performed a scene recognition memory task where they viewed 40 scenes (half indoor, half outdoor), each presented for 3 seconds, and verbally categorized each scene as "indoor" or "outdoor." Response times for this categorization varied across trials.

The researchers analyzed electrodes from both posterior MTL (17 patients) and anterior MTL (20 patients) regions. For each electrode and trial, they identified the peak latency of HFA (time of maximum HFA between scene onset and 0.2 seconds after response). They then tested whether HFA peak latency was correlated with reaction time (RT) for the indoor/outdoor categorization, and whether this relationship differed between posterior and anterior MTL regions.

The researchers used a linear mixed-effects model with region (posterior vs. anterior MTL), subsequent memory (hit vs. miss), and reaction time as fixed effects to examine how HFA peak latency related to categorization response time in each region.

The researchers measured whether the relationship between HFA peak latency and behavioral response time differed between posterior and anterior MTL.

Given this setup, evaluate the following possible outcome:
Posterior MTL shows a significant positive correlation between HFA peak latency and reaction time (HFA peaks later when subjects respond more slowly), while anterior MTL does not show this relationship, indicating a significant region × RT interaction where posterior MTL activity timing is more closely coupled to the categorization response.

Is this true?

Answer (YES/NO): NO